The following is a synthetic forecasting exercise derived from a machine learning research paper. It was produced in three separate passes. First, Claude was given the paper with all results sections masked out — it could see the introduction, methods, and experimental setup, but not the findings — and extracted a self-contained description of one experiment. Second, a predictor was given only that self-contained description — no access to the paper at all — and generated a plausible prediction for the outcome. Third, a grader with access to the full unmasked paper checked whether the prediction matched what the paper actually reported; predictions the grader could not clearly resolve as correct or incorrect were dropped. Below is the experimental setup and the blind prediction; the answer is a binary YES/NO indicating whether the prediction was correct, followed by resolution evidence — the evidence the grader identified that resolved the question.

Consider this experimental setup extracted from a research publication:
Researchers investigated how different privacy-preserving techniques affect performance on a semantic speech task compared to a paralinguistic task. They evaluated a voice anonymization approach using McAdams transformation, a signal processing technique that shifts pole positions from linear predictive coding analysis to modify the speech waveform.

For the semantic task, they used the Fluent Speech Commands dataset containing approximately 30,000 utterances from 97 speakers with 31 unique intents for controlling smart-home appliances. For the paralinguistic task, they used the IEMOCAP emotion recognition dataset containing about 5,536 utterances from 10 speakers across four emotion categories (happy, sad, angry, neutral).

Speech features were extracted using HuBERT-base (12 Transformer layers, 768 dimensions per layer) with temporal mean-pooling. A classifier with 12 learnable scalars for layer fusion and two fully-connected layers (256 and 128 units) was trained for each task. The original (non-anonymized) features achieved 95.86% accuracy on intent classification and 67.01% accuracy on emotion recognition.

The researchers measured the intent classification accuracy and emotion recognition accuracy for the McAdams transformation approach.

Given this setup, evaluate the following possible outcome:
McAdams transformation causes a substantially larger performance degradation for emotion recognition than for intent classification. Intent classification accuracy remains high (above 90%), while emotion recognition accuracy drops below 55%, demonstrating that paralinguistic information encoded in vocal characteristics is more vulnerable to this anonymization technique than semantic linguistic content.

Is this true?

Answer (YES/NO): NO